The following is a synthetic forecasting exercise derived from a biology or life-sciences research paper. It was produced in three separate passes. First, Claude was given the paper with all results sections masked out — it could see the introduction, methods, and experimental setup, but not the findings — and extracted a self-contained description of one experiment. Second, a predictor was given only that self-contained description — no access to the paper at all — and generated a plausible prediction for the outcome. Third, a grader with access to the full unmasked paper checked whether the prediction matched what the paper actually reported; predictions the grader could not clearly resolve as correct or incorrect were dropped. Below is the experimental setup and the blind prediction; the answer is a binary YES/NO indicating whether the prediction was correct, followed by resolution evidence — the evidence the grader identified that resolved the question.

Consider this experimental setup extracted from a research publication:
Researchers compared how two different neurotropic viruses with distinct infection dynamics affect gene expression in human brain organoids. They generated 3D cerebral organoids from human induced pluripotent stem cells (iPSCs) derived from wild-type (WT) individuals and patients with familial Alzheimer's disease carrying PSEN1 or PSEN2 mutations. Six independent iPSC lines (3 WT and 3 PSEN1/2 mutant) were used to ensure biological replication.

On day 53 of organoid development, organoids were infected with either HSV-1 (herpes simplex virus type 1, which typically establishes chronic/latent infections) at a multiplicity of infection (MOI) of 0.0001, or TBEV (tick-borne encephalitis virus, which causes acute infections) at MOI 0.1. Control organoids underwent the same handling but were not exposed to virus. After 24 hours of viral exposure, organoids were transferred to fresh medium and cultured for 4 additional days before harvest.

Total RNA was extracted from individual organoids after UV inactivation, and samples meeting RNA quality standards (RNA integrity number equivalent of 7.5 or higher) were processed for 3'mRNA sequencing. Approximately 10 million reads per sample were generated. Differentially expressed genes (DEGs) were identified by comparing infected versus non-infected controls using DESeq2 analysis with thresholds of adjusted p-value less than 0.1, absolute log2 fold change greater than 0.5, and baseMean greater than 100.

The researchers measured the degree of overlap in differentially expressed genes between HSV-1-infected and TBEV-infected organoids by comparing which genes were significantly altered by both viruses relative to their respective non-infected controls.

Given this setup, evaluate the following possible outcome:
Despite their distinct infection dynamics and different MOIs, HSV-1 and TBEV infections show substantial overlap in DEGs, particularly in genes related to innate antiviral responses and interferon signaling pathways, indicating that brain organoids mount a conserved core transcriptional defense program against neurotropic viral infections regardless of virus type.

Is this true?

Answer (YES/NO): NO